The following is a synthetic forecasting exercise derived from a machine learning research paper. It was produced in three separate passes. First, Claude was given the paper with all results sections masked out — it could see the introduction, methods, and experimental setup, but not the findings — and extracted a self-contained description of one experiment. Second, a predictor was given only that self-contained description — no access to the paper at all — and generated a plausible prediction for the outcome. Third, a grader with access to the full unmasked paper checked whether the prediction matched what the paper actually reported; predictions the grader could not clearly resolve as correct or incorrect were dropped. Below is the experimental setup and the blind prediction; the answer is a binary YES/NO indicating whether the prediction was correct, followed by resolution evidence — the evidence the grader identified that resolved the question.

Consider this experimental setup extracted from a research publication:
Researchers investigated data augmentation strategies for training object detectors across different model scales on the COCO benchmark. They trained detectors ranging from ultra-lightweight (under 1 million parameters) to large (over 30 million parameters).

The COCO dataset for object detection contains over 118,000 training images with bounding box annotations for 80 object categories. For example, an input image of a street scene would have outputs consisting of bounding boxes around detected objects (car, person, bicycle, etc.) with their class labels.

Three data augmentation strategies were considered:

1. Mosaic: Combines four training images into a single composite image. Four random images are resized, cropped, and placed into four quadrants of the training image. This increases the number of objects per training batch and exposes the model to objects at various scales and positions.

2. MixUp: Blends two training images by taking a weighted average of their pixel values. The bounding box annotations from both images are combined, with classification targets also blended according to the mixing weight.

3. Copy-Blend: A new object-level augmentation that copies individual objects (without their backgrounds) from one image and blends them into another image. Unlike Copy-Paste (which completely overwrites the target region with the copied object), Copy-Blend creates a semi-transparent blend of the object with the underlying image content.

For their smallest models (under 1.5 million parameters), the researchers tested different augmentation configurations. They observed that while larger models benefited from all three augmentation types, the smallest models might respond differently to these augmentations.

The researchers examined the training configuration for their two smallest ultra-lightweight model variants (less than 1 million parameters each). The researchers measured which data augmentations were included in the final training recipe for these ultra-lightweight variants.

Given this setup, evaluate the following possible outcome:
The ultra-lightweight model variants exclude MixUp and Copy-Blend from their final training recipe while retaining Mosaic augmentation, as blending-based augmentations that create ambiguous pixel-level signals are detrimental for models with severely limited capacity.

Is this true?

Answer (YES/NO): YES